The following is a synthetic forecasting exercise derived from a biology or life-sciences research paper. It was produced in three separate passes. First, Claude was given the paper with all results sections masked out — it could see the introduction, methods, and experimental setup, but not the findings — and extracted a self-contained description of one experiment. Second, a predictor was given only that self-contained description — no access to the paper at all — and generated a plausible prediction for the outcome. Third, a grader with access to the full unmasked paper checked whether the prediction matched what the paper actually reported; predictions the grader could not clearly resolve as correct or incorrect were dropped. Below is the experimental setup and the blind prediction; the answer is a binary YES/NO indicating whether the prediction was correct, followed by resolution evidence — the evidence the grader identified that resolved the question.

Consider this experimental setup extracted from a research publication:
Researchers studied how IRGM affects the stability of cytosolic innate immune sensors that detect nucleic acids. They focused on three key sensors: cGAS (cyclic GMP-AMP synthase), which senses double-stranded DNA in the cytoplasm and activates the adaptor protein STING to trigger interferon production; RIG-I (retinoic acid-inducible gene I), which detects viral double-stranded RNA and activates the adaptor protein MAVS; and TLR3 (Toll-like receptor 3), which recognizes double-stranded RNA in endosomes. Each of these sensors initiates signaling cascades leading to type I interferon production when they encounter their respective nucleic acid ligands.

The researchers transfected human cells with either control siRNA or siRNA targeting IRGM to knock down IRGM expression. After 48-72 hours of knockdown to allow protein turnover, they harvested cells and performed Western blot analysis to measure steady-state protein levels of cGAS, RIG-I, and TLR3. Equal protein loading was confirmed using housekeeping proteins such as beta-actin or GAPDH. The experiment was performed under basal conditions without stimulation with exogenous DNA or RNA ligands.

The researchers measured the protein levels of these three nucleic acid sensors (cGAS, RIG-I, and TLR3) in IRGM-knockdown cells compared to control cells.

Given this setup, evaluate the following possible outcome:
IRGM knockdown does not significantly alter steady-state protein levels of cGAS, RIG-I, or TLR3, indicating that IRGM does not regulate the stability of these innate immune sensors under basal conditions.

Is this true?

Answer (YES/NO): NO